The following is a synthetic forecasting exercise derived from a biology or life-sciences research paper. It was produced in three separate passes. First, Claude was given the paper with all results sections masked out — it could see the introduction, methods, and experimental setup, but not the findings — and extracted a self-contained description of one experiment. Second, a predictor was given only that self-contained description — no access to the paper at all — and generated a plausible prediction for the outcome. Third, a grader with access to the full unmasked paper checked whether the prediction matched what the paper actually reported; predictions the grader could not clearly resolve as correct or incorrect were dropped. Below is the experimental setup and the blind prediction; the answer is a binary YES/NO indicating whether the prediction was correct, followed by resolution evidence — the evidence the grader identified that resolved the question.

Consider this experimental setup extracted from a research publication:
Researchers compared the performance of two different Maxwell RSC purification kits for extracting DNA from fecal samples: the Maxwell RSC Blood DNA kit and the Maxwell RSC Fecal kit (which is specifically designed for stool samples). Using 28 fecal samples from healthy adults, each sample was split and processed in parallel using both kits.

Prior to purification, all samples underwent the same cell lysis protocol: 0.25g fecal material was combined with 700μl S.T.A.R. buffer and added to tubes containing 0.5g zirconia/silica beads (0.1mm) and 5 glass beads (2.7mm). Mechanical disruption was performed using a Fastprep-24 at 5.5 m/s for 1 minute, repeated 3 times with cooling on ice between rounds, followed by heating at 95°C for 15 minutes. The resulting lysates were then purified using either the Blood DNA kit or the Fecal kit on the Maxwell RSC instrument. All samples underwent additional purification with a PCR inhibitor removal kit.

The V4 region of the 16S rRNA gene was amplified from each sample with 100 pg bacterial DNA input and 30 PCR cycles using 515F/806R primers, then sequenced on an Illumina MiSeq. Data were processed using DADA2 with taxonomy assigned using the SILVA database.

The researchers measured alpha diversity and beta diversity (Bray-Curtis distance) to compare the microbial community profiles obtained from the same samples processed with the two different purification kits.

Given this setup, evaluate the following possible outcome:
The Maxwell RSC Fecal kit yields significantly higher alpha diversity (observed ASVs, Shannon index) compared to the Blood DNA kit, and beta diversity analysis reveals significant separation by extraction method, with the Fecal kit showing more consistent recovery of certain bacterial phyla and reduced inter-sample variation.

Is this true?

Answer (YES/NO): NO